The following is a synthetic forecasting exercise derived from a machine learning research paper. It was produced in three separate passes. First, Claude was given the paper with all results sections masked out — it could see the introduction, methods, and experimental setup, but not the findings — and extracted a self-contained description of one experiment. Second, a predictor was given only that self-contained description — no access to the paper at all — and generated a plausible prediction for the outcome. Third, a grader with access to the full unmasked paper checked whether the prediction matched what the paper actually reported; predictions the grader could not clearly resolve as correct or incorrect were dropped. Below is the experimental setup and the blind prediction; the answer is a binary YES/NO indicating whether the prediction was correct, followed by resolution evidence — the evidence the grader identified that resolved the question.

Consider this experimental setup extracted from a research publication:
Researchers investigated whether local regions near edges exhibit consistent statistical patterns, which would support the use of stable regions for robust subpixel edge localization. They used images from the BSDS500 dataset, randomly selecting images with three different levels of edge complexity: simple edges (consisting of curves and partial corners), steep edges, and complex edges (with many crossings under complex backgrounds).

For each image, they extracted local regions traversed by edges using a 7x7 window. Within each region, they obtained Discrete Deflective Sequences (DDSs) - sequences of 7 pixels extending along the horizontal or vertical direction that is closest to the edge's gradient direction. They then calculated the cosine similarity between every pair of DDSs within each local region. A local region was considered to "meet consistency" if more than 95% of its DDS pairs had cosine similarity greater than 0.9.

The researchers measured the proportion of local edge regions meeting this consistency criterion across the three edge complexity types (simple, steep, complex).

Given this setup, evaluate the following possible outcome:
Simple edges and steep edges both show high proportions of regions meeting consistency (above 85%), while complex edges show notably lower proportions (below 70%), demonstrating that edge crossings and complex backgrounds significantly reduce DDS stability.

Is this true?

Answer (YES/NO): NO